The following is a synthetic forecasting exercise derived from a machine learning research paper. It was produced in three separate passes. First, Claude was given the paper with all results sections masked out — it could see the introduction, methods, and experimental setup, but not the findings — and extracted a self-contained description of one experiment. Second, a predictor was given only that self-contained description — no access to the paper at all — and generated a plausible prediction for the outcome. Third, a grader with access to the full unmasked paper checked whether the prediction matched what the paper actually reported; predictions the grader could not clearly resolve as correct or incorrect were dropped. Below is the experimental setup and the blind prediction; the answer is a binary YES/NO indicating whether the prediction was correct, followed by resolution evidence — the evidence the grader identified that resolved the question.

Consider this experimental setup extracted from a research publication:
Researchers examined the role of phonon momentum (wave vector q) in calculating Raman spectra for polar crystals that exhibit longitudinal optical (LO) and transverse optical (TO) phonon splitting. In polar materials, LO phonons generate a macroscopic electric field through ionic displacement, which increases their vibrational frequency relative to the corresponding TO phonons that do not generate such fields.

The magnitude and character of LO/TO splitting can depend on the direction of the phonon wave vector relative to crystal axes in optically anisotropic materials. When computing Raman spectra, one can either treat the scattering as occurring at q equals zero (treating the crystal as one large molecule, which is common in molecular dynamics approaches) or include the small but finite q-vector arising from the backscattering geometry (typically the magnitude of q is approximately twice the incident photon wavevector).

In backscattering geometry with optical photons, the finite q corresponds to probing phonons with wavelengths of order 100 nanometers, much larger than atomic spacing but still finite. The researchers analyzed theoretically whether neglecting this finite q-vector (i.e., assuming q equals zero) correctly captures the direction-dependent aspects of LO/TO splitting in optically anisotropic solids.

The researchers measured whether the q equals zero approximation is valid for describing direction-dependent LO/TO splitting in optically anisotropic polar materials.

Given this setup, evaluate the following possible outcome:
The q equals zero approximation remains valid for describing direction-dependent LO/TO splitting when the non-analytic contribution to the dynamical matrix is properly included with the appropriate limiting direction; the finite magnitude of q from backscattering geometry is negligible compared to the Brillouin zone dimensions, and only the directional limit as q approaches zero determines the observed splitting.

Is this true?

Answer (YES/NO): NO